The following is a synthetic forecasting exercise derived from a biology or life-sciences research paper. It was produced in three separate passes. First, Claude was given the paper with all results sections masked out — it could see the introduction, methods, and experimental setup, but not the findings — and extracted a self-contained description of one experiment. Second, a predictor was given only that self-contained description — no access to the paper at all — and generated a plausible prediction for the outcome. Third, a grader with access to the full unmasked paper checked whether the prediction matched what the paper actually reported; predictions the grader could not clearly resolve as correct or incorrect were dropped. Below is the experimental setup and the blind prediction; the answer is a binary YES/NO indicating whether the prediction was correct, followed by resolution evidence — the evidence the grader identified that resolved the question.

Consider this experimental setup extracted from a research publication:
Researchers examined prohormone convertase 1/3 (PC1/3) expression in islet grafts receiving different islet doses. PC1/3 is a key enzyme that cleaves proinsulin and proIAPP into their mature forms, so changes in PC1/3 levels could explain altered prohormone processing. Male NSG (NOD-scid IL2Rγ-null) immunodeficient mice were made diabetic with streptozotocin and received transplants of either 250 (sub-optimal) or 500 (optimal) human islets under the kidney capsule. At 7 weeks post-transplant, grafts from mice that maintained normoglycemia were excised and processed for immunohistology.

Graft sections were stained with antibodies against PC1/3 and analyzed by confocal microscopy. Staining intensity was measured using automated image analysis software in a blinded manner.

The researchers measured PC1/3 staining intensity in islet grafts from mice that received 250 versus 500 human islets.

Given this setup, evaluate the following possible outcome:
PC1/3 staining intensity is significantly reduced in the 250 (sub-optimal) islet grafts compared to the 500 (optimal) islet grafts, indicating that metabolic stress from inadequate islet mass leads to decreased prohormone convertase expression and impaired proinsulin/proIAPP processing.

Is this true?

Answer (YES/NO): NO